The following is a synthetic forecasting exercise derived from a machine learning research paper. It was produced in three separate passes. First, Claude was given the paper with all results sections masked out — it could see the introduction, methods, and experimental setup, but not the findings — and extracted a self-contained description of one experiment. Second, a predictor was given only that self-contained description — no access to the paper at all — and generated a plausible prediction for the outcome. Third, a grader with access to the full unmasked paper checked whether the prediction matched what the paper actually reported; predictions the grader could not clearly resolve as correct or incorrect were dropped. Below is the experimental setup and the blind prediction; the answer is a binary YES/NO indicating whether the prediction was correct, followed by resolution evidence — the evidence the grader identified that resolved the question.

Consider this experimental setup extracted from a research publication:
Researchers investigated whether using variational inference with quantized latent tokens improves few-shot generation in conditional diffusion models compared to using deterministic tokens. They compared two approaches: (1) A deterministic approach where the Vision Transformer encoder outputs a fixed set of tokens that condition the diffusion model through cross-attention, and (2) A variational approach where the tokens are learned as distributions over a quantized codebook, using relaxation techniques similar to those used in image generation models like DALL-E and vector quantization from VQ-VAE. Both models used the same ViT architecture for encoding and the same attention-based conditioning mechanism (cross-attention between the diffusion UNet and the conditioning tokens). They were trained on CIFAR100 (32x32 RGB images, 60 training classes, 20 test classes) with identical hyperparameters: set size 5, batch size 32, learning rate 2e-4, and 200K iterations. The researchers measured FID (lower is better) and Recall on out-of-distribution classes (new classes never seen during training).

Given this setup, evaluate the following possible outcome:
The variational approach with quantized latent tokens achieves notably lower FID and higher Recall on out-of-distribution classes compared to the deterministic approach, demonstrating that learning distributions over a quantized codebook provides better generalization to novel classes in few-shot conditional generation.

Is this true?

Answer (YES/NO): NO